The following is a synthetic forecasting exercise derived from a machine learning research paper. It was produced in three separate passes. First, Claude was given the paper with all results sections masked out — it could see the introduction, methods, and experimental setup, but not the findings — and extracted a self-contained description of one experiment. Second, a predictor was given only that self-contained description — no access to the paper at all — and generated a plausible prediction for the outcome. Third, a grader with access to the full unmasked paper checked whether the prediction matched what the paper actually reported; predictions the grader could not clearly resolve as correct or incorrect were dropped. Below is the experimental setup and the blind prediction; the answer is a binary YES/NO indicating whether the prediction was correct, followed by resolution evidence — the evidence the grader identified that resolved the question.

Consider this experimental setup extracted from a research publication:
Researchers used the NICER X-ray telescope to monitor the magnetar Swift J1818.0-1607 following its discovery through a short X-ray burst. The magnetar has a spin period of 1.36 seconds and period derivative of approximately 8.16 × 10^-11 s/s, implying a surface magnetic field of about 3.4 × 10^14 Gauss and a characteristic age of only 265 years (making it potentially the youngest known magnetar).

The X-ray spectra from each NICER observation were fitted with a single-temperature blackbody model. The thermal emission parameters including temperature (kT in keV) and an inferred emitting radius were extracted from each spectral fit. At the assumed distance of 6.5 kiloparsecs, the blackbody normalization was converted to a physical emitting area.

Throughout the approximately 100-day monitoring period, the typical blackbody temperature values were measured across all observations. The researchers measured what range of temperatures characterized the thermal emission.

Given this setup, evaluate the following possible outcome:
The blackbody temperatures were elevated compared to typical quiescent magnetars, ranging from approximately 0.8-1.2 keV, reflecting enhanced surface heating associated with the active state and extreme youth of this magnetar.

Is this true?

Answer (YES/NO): NO